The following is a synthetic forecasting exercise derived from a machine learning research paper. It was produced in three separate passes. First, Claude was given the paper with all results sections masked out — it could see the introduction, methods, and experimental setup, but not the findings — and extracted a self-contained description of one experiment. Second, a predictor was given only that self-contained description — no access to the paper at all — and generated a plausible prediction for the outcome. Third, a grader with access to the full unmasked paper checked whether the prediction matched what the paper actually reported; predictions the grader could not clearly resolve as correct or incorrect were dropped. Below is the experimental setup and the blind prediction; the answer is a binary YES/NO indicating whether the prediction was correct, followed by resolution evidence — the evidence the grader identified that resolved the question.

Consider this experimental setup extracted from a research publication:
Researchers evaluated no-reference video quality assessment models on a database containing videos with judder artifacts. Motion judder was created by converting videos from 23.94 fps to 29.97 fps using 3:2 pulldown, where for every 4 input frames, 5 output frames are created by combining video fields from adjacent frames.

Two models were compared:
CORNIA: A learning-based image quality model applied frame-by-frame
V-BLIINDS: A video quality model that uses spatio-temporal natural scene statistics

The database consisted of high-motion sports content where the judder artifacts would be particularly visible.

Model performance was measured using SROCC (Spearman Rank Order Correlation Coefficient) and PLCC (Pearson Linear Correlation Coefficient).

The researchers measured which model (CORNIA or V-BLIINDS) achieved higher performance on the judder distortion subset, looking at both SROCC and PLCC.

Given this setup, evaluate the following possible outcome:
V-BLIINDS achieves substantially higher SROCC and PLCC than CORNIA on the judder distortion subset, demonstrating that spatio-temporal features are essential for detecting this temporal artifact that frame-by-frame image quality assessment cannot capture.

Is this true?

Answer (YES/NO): NO